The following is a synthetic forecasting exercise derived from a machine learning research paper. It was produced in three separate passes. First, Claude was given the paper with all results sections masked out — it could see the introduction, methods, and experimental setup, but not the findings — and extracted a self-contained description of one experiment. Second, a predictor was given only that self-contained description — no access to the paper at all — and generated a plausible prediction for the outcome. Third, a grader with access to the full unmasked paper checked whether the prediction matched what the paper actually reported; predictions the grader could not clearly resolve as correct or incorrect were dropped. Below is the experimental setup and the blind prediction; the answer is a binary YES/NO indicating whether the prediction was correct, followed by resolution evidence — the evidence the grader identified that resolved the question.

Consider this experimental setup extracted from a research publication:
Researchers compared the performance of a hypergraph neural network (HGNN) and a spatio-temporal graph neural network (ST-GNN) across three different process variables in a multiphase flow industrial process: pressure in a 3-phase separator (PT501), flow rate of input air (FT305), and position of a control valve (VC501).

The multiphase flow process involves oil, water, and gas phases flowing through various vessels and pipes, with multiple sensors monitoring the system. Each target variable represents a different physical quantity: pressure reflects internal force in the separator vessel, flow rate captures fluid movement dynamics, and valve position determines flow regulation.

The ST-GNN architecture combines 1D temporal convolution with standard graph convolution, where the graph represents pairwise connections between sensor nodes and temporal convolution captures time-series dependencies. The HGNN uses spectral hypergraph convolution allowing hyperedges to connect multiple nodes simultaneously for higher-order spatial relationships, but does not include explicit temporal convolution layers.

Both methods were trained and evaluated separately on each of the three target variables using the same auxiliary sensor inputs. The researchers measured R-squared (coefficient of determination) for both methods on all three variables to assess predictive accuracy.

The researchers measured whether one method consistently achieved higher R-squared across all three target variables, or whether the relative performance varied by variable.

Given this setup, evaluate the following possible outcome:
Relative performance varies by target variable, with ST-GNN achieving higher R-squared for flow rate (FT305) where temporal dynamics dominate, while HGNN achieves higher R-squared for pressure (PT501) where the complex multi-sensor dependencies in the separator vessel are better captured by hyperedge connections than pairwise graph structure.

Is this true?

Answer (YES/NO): YES